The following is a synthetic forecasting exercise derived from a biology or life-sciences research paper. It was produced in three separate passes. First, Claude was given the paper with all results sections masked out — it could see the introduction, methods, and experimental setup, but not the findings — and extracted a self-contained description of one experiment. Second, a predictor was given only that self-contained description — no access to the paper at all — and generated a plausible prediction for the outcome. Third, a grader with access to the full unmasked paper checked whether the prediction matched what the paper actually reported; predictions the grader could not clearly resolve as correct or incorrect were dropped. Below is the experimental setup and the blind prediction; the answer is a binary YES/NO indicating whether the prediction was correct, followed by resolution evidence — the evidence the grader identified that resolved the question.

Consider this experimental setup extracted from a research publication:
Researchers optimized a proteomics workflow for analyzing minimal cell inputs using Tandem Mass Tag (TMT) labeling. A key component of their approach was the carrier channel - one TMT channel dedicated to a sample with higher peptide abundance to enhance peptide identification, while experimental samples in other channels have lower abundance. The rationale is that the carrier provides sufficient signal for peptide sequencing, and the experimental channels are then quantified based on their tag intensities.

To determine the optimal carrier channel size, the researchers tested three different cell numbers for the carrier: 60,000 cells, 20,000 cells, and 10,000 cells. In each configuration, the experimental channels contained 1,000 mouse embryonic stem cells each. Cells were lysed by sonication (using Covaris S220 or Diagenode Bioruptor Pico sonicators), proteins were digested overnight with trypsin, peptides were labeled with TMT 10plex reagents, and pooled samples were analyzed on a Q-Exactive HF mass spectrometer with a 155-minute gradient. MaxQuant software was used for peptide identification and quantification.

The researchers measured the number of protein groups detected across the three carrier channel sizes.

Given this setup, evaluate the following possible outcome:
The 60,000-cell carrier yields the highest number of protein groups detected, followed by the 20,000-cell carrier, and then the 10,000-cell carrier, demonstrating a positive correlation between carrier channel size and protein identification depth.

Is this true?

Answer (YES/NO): NO